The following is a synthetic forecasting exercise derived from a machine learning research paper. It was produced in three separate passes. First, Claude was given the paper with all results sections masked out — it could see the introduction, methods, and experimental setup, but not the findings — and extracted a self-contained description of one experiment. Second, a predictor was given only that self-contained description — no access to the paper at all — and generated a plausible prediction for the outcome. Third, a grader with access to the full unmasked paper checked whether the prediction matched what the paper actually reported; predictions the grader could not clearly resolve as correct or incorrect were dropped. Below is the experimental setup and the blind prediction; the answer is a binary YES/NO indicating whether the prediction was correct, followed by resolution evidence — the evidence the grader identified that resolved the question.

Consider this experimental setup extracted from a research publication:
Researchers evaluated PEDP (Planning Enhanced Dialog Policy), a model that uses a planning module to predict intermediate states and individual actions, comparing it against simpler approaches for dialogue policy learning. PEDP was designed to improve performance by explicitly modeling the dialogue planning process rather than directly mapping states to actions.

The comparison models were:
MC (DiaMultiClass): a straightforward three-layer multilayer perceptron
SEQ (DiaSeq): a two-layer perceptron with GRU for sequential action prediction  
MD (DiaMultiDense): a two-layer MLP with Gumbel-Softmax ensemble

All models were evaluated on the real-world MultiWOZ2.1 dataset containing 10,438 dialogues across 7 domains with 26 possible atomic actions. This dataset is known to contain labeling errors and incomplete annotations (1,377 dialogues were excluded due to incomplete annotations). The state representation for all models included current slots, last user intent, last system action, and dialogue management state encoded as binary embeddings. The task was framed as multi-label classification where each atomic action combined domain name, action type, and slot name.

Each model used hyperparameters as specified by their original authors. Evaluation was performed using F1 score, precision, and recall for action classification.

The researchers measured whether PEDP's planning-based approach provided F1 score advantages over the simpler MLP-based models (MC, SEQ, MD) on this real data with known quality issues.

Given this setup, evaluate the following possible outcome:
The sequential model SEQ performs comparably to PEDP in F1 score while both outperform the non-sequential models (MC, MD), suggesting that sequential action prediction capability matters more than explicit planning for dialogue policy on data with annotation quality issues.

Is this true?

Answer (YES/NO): NO